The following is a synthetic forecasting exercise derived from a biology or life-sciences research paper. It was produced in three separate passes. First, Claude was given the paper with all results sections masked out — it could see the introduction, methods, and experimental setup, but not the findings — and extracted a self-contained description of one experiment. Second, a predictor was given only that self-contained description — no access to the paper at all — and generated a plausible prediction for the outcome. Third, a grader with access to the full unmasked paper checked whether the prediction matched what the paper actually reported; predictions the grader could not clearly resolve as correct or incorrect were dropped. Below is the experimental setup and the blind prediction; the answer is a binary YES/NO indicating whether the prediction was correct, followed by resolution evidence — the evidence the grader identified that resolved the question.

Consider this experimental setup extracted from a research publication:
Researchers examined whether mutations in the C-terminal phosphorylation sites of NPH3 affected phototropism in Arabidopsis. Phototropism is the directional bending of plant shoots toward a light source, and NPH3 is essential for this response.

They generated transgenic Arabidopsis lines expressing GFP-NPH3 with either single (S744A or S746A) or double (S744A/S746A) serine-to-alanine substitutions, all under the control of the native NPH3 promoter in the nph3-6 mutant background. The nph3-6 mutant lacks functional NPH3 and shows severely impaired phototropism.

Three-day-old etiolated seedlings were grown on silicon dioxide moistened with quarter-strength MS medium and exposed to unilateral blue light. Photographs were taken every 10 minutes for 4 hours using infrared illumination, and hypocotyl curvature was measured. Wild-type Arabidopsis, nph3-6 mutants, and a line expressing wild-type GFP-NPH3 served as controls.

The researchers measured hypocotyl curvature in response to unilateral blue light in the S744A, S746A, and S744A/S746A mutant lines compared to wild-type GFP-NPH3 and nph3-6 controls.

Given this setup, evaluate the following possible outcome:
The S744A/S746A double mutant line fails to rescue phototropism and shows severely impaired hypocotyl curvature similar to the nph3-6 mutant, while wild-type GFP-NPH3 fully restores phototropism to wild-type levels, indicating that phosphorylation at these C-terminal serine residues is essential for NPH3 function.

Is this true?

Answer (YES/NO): NO